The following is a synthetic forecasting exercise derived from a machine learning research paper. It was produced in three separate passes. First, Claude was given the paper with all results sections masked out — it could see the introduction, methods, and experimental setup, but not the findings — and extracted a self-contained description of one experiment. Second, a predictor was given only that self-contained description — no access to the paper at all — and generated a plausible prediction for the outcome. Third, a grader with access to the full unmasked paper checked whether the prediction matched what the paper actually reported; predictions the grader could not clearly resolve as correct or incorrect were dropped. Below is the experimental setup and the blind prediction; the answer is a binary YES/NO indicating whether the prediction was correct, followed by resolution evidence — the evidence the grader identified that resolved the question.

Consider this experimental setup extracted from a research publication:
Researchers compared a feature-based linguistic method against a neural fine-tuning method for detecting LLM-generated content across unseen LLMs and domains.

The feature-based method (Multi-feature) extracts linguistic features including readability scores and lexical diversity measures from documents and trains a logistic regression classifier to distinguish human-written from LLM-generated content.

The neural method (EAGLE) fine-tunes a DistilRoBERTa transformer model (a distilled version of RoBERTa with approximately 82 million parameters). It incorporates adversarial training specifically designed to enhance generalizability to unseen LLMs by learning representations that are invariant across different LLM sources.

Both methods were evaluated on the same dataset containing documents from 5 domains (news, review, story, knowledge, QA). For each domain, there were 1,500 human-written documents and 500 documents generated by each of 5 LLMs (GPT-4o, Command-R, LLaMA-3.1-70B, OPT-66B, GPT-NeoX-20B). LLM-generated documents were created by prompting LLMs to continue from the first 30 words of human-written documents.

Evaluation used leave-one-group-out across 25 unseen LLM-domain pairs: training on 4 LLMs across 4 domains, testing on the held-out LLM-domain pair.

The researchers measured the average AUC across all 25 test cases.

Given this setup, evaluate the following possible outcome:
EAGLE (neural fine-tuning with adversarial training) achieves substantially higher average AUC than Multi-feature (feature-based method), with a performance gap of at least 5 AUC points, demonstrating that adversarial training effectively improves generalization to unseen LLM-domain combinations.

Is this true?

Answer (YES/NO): YES